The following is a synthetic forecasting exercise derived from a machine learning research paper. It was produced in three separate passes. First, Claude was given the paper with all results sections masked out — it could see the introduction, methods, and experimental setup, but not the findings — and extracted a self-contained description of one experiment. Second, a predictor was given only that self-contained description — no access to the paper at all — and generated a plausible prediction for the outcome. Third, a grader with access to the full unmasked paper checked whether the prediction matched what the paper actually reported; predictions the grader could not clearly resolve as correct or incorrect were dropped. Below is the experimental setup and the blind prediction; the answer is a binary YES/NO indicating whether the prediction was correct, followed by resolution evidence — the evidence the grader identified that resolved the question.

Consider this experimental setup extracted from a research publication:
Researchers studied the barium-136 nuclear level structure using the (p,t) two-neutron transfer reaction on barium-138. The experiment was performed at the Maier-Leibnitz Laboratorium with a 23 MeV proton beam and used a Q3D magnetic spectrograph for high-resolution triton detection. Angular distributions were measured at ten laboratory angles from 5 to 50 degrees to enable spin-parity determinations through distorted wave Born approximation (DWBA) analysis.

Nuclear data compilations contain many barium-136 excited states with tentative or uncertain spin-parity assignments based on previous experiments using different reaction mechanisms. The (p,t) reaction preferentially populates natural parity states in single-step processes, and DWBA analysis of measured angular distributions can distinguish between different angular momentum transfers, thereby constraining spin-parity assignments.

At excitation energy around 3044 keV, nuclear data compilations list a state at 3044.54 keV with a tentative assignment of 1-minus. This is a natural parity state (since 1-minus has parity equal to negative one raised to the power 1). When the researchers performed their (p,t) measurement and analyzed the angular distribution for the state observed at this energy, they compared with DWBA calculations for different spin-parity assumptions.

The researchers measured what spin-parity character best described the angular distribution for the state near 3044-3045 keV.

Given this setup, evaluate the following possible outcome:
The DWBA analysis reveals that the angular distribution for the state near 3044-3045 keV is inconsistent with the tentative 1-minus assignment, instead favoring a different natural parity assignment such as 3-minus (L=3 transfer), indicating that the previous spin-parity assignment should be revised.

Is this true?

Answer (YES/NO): NO